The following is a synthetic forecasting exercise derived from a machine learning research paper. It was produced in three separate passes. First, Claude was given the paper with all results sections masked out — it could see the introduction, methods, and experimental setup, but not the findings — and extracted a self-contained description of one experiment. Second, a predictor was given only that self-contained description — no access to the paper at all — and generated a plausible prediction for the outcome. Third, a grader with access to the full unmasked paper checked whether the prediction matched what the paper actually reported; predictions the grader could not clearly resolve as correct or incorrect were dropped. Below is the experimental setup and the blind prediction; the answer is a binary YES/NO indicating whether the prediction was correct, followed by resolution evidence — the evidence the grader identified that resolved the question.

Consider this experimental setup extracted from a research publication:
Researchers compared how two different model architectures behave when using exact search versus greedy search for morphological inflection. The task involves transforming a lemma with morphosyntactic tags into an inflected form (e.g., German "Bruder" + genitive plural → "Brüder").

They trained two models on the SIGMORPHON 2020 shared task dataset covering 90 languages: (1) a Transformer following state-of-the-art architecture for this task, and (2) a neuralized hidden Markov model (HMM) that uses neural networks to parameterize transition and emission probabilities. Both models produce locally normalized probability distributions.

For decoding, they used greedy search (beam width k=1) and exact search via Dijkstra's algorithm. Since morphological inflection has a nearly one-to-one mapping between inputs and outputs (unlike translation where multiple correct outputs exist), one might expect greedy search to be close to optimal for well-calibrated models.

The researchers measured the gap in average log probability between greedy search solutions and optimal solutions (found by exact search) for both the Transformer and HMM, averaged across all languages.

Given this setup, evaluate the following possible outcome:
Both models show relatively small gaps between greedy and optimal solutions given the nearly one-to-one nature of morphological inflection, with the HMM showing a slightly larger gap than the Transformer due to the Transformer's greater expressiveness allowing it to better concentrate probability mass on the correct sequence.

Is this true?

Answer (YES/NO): NO